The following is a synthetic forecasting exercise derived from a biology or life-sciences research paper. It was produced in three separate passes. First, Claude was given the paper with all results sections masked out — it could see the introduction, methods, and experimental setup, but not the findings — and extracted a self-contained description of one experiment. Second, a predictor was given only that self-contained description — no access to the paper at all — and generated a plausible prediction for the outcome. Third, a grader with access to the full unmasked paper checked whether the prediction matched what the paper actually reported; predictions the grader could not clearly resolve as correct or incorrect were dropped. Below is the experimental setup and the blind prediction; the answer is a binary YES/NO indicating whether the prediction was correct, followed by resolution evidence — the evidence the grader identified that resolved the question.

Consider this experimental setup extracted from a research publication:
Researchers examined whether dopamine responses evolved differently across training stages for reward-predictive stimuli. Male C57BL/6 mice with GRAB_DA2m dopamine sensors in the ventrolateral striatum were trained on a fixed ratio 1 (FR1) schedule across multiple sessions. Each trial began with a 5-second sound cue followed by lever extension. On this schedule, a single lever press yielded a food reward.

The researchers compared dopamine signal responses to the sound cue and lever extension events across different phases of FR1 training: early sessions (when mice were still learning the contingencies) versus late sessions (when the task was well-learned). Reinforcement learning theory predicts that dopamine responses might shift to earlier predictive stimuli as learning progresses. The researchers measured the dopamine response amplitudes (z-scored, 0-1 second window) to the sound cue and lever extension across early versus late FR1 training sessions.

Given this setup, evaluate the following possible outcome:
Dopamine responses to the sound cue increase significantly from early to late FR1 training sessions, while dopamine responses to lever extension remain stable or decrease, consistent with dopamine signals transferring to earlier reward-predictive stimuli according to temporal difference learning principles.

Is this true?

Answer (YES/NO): YES